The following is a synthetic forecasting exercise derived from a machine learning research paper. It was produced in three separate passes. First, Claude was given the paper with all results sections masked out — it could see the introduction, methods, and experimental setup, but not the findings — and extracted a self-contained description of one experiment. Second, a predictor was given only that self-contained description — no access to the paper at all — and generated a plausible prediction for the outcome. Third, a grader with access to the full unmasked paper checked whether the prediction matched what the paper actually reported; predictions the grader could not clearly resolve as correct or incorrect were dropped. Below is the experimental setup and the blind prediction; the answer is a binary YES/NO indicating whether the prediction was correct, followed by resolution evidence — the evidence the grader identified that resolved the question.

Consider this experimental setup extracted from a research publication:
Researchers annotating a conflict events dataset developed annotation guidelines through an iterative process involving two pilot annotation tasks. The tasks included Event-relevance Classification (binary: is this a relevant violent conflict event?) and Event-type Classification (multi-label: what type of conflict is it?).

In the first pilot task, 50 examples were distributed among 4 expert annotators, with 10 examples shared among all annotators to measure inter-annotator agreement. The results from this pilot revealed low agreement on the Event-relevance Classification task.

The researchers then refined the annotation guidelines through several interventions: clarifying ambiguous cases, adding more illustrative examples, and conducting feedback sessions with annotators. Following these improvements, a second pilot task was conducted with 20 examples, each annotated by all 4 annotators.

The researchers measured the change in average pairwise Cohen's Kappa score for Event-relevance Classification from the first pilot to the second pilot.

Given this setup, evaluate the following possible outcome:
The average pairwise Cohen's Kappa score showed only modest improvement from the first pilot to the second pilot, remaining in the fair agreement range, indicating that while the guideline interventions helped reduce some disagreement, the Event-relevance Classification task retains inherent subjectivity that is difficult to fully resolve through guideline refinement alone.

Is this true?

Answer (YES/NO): NO